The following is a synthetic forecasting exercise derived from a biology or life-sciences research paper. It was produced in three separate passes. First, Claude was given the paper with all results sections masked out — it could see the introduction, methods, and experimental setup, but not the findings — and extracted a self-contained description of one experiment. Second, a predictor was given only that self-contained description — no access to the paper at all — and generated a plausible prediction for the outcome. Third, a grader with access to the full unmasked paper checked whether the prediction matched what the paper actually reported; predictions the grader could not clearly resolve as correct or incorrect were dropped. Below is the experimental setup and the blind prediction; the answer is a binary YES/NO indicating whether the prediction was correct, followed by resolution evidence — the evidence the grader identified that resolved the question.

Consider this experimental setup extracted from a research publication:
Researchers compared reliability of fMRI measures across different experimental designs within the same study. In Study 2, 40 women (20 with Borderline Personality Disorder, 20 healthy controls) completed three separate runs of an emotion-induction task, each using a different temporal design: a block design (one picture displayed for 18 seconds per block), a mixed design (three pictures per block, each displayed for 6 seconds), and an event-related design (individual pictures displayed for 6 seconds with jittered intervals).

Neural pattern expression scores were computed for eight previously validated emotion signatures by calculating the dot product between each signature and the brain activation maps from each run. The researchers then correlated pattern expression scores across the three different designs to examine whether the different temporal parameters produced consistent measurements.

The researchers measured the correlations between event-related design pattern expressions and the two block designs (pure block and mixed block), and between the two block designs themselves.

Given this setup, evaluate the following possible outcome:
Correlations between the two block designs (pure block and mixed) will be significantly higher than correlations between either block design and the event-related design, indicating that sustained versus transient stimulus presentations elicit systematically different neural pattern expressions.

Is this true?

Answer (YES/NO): NO